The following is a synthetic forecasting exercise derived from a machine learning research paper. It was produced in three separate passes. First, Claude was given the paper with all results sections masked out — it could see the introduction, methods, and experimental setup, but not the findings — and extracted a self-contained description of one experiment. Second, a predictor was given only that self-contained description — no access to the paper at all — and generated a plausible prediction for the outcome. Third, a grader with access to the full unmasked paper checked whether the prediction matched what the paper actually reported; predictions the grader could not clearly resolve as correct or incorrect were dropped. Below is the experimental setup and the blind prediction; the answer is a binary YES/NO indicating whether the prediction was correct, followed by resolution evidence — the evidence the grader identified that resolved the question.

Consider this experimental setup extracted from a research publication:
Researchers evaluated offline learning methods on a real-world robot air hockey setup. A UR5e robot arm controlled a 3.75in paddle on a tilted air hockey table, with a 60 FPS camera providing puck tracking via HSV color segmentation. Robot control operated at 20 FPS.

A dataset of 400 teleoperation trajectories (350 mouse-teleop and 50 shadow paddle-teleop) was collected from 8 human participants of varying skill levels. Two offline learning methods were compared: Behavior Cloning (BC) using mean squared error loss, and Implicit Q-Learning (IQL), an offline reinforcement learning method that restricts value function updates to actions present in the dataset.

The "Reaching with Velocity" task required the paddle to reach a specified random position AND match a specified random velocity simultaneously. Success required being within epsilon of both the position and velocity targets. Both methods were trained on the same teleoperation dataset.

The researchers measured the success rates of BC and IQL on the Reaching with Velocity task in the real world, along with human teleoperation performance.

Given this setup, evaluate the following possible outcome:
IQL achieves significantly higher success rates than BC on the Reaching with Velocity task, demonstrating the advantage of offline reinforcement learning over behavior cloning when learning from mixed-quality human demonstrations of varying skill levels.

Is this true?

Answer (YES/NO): NO